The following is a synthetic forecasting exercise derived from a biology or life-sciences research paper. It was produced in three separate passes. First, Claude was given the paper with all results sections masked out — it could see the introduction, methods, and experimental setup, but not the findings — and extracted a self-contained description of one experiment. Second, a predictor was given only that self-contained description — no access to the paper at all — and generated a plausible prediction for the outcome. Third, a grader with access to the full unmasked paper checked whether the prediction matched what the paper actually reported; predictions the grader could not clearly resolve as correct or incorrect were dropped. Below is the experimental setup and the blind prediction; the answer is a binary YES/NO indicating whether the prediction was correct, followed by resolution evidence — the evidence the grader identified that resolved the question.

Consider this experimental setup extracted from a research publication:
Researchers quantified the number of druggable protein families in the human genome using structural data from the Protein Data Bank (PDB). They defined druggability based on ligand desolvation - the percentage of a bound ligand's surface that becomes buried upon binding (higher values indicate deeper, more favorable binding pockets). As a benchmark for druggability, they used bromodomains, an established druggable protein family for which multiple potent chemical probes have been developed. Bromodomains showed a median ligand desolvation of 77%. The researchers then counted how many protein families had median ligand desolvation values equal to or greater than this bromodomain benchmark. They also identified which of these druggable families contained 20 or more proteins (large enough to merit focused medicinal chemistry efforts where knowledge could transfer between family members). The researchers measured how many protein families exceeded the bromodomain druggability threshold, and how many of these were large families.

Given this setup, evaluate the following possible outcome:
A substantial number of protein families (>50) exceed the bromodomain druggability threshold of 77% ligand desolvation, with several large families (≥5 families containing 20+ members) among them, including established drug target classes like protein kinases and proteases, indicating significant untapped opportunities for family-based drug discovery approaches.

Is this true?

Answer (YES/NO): YES